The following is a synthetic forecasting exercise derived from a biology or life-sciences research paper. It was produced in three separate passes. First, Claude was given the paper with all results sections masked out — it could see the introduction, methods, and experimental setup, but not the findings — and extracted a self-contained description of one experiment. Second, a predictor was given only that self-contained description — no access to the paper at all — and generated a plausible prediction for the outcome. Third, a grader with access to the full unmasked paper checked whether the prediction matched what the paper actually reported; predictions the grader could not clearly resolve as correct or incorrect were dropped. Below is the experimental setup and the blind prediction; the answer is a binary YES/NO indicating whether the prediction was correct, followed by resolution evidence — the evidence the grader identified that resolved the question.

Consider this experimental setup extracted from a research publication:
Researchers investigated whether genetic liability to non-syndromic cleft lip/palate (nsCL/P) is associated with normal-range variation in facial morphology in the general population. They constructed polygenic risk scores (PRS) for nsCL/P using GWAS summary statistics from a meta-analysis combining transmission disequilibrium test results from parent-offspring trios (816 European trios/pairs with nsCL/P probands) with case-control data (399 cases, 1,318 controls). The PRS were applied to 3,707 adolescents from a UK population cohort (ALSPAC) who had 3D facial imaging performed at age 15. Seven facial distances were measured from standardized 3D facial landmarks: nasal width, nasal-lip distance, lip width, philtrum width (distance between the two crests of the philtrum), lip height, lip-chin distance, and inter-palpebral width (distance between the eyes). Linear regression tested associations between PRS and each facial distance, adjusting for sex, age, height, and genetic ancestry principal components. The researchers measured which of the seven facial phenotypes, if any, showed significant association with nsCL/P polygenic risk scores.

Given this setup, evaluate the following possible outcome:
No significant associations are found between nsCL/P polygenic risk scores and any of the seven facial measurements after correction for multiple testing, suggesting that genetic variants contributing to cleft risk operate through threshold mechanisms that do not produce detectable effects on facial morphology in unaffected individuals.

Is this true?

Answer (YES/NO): NO